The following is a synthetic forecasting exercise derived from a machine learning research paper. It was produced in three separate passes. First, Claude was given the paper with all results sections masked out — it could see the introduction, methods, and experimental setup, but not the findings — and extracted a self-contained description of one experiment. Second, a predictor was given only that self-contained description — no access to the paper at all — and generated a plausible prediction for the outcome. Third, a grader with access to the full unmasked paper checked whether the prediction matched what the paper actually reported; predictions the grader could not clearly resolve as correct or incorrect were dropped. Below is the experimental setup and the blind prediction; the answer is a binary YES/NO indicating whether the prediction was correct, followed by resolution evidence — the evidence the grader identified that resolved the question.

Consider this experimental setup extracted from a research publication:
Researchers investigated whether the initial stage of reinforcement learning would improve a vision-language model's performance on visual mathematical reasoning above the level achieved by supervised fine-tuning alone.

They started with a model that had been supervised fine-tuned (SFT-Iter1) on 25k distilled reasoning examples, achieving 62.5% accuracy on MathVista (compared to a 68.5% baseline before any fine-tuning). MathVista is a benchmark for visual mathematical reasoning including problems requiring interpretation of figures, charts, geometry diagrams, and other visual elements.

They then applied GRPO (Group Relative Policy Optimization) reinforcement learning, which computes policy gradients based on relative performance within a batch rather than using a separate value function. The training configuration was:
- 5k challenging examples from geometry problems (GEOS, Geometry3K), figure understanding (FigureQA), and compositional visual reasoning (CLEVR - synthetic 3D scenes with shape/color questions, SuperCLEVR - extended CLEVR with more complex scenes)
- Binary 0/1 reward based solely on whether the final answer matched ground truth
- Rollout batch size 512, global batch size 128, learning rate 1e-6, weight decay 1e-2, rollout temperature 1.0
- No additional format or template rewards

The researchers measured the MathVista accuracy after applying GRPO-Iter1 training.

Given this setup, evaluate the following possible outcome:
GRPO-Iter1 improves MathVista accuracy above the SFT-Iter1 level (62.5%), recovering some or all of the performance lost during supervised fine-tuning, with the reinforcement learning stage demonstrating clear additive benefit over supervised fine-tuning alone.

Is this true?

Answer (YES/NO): YES